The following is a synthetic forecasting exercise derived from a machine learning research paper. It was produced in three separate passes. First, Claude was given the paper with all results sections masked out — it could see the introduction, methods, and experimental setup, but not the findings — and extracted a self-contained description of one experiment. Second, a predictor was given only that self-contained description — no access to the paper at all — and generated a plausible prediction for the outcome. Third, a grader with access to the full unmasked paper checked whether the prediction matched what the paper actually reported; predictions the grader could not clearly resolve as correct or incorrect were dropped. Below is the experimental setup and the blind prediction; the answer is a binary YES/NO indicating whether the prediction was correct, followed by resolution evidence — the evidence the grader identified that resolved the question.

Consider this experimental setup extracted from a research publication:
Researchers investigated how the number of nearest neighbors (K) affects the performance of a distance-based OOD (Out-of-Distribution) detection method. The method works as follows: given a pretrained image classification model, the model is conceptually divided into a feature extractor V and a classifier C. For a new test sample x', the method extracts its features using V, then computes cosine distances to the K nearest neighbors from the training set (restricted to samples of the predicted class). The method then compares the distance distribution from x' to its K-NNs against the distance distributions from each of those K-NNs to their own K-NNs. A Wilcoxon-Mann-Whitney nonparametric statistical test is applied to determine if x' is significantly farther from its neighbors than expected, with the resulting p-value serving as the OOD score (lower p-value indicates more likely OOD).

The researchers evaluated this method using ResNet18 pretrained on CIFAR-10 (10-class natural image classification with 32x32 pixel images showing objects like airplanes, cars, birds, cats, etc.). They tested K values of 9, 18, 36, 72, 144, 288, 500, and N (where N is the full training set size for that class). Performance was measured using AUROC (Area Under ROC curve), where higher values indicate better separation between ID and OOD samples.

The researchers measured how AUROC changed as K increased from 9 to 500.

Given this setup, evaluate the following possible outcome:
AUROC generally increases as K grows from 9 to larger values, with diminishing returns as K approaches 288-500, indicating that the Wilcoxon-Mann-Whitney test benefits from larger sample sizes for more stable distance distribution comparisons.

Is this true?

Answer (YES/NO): YES